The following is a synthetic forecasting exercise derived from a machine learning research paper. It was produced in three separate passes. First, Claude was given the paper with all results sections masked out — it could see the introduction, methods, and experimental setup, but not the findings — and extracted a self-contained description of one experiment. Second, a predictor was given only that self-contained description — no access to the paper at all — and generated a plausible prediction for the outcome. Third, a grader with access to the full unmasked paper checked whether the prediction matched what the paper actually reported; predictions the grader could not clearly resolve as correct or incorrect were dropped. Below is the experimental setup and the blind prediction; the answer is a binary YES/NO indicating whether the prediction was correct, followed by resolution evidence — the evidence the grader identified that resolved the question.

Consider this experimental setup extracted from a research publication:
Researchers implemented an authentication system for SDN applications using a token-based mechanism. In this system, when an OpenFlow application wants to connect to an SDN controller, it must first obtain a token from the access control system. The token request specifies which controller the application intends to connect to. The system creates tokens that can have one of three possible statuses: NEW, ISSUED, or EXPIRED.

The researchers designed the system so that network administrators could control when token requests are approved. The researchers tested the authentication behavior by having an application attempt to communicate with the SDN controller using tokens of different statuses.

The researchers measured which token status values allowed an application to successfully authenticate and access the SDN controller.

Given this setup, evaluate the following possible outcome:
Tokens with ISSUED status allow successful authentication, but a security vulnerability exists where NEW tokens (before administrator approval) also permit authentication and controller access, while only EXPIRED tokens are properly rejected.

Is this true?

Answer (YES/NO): NO